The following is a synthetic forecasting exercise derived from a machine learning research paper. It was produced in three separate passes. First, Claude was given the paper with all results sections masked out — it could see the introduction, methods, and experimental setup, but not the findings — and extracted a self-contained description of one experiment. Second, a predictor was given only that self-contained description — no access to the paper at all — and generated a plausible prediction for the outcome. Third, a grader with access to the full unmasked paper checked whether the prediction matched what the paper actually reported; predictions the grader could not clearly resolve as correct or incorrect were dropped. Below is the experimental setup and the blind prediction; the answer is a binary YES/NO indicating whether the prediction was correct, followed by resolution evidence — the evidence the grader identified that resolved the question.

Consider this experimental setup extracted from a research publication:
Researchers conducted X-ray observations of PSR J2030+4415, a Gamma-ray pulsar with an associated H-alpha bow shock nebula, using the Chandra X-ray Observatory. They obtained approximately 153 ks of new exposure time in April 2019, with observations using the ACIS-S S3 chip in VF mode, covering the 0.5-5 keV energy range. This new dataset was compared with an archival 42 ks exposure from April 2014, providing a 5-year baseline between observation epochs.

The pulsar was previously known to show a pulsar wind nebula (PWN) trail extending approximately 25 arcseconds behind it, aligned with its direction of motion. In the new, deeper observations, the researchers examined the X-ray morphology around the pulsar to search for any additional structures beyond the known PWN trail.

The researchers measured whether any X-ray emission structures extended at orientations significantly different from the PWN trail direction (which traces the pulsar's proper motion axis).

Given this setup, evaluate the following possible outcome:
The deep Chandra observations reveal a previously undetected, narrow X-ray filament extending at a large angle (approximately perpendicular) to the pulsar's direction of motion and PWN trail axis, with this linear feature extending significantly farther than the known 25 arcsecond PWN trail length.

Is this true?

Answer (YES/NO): YES